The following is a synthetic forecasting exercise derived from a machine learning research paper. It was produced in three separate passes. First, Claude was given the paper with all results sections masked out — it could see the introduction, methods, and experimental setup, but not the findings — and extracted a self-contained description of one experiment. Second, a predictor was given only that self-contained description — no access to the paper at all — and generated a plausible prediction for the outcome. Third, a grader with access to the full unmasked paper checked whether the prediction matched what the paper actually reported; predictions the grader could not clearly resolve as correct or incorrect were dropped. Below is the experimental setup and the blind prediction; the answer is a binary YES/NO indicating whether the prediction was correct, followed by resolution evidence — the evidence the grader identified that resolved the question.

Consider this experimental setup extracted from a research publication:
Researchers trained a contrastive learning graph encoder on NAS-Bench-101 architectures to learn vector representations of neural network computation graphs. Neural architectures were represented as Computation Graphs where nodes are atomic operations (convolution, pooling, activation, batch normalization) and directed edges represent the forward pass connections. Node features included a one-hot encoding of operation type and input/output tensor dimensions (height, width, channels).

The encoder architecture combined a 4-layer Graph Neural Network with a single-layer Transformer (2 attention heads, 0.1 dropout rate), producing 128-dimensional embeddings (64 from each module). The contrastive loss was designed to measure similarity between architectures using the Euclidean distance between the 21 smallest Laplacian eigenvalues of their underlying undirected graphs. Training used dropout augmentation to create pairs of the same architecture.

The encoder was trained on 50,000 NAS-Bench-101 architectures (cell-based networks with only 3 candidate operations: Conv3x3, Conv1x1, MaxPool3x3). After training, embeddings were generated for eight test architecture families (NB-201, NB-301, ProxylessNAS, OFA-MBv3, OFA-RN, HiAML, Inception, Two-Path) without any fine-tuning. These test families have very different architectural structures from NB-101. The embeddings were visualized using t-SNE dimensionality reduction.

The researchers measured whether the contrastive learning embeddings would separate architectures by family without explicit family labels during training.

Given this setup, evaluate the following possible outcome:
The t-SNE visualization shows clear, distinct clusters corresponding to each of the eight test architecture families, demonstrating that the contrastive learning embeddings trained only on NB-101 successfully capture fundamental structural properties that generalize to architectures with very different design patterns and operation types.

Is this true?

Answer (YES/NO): YES